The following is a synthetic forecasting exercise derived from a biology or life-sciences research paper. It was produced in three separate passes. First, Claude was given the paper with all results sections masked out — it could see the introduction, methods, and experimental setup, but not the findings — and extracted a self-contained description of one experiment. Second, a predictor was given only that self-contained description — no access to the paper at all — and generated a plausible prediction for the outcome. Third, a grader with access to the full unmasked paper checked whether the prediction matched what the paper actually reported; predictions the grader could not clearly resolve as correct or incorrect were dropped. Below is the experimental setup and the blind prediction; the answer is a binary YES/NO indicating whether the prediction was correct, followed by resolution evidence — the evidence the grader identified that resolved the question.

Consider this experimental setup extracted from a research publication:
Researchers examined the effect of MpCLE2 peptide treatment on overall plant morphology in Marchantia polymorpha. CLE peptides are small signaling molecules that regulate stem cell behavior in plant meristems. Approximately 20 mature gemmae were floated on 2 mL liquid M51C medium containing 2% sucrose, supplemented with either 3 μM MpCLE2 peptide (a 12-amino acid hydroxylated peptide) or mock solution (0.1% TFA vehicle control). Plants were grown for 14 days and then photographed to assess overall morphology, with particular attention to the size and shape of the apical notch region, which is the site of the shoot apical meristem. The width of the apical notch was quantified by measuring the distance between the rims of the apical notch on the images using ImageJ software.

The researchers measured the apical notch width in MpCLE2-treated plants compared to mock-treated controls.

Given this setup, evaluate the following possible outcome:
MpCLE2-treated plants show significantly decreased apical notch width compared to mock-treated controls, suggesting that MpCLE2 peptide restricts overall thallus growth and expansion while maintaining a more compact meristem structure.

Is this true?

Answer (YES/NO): NO